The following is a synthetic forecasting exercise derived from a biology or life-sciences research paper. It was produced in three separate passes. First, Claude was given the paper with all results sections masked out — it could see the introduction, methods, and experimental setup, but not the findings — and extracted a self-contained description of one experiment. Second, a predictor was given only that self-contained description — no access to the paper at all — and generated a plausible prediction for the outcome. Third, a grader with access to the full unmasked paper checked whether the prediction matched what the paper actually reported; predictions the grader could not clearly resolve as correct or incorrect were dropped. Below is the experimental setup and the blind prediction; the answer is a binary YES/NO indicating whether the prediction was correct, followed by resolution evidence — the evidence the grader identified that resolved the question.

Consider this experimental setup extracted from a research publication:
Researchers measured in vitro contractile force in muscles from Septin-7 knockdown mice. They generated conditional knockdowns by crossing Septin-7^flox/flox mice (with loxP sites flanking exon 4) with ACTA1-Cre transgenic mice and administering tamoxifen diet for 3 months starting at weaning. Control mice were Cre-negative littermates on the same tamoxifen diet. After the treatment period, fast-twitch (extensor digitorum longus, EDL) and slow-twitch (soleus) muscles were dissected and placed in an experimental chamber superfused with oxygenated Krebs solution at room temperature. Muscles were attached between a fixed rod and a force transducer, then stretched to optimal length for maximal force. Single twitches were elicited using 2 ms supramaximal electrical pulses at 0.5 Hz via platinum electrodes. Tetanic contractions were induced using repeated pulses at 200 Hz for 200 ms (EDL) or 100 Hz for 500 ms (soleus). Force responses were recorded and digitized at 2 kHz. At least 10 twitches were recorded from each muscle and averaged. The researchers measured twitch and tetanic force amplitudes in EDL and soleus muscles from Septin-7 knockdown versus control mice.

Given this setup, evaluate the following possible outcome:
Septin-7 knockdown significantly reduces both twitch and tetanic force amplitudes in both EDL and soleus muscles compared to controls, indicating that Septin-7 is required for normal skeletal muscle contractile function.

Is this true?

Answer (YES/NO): YES